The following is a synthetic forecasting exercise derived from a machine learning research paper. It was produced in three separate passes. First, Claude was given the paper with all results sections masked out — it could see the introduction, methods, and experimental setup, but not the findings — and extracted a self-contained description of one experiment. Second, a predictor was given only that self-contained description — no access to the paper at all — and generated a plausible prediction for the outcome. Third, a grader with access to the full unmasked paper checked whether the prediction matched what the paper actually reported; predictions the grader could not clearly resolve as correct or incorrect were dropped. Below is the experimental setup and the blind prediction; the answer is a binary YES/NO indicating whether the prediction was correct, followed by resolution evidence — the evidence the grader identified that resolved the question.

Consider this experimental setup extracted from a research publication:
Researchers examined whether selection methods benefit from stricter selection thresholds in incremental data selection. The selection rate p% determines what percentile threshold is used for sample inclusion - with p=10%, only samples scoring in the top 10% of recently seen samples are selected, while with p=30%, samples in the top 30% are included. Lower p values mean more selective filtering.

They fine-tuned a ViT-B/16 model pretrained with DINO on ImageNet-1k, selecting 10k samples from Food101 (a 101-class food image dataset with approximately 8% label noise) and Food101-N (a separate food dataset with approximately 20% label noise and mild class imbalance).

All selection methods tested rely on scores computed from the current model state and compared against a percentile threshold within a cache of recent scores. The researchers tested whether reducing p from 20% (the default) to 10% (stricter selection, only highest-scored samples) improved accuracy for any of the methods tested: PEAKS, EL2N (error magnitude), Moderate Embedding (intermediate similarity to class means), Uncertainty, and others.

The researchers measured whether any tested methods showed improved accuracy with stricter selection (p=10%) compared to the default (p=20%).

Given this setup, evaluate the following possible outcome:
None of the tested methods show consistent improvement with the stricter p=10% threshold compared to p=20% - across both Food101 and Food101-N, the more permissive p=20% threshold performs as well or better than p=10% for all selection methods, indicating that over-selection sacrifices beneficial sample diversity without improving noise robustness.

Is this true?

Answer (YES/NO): YES